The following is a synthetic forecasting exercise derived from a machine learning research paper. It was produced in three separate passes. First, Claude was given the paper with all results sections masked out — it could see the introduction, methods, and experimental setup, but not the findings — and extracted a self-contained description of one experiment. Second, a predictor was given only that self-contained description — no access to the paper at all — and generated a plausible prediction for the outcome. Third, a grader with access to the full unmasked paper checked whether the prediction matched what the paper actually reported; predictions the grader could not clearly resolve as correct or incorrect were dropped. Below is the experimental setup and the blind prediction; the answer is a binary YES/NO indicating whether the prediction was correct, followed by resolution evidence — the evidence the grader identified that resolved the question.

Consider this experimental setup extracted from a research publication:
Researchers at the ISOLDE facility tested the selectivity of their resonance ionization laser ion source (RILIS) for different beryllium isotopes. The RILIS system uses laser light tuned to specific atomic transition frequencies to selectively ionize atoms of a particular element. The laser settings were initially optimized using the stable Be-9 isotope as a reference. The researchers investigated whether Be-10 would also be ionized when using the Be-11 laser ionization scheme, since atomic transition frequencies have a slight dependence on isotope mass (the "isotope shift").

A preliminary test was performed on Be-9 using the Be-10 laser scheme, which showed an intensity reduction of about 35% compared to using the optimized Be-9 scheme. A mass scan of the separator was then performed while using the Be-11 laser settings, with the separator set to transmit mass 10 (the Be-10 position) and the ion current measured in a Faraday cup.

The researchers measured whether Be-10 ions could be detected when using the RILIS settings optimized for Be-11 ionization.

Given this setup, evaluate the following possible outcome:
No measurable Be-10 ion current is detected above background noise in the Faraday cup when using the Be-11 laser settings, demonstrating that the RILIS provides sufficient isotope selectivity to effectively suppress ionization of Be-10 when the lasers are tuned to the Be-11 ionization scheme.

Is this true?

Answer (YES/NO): NO